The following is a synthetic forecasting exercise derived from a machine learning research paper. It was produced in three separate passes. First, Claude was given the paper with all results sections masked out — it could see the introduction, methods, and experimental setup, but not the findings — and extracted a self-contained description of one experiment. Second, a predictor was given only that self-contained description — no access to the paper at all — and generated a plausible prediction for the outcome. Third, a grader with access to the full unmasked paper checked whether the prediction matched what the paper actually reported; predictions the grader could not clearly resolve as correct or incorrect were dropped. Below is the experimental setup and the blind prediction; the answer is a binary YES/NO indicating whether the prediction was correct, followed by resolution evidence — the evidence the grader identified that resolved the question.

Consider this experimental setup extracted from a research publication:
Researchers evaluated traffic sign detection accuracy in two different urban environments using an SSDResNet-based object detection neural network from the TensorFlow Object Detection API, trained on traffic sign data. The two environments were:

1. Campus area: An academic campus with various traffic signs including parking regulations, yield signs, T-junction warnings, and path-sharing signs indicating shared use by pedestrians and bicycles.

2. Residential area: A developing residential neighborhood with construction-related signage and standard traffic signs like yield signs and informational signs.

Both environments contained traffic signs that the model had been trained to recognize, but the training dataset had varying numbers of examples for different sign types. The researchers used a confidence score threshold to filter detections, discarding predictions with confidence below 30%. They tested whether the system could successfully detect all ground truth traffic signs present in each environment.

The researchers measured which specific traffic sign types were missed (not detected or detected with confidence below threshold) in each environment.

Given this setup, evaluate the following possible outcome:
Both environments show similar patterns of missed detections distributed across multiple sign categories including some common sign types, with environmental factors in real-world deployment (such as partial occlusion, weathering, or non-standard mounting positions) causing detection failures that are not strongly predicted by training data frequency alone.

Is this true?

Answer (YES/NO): NO